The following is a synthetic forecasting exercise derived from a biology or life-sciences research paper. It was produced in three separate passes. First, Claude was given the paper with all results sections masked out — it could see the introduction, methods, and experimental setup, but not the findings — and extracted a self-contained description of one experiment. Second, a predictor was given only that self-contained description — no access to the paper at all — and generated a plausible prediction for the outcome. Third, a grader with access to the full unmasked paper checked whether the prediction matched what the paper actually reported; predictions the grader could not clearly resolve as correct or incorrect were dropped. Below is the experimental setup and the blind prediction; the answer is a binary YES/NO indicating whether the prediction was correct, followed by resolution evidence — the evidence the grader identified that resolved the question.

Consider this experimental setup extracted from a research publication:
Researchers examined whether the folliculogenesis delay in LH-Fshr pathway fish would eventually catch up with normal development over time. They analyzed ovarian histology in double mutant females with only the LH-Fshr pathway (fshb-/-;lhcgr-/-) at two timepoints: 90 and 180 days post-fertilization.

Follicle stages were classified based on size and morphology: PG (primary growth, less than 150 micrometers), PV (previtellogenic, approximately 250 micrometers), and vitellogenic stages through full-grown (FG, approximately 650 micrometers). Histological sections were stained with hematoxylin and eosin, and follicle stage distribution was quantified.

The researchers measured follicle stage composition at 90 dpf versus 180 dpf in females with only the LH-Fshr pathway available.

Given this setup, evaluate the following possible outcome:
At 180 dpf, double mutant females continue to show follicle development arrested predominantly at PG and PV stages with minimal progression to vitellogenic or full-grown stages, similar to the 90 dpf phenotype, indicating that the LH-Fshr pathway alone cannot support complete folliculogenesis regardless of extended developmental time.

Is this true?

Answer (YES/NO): NO